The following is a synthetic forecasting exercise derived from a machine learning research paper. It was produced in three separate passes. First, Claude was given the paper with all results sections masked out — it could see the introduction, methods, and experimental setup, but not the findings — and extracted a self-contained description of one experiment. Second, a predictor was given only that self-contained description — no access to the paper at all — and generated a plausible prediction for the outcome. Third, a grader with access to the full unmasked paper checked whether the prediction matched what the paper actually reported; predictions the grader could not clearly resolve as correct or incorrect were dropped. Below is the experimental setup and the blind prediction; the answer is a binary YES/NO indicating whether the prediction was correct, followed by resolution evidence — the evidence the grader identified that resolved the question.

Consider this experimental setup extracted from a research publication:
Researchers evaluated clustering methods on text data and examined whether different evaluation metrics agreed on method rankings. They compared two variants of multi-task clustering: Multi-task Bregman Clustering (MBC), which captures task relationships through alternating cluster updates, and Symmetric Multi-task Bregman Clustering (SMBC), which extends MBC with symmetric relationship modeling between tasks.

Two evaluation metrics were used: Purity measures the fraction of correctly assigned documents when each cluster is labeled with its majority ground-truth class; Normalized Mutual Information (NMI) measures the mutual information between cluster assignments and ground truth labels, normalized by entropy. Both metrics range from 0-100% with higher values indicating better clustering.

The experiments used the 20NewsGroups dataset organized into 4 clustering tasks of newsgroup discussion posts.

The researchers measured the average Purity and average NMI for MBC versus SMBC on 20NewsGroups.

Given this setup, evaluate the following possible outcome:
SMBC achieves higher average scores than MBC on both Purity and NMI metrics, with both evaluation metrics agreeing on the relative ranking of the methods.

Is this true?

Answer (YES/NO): YES